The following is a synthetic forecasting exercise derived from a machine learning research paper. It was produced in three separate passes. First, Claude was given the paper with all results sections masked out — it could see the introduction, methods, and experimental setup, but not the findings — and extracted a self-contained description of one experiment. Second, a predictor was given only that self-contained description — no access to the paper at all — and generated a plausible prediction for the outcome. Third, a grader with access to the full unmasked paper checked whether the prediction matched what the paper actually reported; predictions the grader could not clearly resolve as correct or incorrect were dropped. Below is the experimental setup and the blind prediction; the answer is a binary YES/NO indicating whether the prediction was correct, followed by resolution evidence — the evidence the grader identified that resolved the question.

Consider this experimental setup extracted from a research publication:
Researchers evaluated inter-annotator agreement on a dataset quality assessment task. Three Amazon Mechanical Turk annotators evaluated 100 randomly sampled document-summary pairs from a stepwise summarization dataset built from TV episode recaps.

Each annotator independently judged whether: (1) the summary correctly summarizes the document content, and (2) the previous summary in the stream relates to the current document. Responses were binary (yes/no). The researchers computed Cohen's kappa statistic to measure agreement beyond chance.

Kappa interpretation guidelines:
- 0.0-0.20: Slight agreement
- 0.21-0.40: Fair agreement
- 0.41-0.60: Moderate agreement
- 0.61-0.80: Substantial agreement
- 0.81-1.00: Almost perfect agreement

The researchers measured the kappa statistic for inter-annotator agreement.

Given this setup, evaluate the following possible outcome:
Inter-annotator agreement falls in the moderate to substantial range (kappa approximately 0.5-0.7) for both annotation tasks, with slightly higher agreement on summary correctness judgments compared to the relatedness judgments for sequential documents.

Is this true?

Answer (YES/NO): NO